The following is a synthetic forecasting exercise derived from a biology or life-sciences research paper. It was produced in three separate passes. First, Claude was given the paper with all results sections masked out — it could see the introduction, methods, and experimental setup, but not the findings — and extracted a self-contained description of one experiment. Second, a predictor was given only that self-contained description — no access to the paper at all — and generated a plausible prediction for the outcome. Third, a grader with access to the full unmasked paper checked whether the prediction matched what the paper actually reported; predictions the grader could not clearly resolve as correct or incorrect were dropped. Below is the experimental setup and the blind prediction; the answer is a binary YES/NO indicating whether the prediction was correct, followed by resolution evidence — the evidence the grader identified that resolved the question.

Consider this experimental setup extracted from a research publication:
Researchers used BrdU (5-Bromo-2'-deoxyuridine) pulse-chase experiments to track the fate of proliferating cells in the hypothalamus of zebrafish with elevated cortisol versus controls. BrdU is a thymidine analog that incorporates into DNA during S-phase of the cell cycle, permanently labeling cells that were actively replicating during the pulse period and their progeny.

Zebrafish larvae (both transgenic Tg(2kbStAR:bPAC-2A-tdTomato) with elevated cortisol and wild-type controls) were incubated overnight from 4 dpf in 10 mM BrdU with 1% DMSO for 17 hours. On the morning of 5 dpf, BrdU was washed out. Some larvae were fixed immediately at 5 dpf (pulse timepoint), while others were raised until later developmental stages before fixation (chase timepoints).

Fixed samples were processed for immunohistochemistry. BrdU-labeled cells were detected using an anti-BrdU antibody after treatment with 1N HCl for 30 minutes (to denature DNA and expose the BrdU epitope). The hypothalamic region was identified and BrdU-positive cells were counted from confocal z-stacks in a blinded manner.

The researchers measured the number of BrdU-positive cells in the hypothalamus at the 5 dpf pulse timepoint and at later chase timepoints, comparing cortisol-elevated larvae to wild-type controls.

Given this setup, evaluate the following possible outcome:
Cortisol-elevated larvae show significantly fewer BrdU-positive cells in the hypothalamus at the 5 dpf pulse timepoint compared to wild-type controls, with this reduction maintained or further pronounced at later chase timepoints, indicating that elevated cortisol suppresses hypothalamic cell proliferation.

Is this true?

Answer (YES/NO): NO